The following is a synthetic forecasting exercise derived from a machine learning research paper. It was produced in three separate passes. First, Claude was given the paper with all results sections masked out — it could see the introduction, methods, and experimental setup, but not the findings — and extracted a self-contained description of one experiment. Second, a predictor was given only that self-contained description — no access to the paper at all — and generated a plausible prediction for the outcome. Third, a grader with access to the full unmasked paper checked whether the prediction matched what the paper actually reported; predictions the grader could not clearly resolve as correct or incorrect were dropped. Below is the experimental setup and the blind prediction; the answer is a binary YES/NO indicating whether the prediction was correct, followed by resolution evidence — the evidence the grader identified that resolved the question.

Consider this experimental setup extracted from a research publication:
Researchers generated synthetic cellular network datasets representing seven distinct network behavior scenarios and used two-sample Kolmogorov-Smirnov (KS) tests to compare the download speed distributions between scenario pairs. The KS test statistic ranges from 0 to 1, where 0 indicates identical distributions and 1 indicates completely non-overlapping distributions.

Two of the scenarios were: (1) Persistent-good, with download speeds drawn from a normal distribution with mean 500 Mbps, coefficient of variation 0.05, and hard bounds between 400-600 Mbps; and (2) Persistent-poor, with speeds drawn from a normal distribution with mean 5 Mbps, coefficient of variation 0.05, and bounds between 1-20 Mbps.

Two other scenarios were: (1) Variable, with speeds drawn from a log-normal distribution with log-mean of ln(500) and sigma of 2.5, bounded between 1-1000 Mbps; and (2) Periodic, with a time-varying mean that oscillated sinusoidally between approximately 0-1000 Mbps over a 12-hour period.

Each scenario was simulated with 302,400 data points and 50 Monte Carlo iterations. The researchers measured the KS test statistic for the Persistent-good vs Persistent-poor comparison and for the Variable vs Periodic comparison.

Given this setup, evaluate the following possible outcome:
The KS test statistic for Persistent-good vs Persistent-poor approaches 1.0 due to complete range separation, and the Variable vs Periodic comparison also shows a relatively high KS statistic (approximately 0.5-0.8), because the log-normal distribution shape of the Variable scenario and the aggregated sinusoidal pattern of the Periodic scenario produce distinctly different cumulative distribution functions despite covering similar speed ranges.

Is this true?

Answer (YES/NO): NO